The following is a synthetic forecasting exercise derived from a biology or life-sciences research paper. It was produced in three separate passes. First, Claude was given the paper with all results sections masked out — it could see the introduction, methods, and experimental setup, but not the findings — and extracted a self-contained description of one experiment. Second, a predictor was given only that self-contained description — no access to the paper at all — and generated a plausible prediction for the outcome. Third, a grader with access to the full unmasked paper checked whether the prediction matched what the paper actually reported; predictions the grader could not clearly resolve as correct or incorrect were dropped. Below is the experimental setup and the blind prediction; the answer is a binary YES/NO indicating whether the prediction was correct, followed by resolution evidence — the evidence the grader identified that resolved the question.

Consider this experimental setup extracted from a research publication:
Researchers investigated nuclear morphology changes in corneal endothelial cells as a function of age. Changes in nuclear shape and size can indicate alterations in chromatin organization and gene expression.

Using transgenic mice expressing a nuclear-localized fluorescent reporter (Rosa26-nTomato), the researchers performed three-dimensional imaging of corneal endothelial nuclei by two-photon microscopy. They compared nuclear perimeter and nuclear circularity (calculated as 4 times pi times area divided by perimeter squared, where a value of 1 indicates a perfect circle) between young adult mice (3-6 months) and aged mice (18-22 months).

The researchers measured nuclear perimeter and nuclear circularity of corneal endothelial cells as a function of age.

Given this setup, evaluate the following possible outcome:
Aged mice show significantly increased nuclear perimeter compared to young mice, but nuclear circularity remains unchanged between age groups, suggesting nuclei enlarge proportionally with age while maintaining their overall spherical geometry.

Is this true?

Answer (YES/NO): NO